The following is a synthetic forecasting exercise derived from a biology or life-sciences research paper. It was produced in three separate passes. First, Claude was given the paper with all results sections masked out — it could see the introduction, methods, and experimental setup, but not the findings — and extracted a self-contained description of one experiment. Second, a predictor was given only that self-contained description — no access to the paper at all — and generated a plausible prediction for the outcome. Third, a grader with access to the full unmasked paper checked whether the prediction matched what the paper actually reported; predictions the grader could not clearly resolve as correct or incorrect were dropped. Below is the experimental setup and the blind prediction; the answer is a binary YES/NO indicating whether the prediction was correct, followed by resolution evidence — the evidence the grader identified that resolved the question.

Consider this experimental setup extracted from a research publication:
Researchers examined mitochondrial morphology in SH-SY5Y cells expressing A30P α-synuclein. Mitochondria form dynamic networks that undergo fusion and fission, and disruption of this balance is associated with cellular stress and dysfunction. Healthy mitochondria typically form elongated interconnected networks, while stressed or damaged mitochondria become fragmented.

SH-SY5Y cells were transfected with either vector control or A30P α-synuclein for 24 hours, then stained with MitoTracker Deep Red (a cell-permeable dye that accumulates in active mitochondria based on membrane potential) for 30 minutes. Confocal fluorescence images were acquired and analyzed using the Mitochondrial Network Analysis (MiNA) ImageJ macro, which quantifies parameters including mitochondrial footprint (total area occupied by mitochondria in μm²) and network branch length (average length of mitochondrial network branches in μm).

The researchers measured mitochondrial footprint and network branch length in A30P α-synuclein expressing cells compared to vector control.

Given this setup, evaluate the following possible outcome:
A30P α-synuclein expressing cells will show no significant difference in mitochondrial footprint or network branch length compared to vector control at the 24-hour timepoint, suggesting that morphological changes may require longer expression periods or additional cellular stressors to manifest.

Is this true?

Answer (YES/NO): NO